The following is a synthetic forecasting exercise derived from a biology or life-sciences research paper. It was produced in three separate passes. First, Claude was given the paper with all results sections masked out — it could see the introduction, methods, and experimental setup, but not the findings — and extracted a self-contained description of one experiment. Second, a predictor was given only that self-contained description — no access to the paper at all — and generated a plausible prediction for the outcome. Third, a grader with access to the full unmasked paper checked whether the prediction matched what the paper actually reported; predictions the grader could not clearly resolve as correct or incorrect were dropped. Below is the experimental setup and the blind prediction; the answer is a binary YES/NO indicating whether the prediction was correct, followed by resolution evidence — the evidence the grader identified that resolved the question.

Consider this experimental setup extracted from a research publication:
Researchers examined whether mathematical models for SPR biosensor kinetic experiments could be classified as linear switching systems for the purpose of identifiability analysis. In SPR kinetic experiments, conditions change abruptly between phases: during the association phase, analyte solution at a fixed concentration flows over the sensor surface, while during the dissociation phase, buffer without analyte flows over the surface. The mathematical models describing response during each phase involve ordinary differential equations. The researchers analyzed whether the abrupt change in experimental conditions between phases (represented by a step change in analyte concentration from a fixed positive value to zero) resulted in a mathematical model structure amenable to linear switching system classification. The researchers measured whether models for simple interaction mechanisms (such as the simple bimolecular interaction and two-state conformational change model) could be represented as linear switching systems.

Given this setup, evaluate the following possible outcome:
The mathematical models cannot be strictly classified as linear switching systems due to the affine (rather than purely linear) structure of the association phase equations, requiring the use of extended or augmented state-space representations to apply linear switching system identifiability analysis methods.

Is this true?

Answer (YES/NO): NO